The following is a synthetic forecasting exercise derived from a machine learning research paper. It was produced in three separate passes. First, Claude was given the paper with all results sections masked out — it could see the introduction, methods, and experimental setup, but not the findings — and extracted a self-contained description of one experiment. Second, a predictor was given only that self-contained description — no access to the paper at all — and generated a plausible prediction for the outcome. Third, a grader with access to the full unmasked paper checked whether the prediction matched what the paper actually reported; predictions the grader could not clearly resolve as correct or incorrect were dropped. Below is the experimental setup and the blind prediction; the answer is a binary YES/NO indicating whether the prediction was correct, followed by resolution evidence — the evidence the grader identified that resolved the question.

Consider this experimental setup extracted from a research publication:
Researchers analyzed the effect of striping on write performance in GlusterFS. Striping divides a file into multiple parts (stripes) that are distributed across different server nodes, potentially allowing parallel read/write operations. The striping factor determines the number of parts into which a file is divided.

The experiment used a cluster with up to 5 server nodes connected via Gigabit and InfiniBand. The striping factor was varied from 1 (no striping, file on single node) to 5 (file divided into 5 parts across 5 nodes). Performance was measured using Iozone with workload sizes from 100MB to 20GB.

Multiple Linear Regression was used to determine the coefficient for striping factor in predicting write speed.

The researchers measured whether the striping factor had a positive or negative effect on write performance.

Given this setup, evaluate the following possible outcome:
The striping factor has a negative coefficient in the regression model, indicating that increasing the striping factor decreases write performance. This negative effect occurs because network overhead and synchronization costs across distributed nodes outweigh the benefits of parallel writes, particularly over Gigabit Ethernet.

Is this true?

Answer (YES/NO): NO